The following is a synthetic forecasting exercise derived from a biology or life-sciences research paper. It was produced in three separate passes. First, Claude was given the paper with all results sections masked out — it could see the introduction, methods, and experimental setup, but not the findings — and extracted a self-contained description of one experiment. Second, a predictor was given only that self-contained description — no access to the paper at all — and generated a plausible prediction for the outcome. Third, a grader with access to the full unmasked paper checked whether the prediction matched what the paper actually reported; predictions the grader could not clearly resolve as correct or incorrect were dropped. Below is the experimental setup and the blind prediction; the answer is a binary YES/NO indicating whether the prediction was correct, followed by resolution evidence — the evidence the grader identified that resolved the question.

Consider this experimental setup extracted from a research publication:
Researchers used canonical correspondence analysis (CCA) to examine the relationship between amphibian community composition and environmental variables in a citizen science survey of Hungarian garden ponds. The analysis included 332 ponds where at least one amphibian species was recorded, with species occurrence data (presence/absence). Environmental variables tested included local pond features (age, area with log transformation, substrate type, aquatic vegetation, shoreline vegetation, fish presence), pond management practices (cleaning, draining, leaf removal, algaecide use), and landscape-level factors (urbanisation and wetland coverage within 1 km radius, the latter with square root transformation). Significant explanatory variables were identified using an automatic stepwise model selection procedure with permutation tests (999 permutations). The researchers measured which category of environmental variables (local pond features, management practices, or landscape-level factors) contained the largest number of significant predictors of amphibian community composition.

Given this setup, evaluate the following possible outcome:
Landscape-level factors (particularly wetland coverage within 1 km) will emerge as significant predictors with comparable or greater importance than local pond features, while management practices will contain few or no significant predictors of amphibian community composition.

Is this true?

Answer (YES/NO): NO